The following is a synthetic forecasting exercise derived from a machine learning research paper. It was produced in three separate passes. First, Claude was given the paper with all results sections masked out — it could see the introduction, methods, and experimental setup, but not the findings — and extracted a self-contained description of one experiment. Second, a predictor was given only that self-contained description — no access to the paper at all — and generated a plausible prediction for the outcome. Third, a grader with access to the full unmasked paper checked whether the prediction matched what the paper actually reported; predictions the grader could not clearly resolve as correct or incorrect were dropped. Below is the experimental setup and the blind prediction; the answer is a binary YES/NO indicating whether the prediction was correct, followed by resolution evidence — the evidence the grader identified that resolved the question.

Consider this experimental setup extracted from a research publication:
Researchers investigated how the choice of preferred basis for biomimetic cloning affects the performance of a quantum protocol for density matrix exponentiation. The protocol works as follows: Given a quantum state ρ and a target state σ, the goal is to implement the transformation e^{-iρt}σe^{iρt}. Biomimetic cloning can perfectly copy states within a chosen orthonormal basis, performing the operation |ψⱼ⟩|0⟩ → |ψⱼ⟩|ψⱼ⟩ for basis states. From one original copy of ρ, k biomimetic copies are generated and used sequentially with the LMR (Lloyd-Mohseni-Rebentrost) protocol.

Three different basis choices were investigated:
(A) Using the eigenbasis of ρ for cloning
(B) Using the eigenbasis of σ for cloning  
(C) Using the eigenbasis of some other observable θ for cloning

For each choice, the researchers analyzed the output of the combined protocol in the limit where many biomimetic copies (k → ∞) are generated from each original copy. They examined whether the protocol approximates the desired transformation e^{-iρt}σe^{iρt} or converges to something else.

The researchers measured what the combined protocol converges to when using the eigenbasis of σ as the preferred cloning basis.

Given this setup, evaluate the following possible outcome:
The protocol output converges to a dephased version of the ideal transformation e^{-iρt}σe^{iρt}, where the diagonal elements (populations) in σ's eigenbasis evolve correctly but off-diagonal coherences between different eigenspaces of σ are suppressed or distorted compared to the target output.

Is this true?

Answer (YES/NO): NO